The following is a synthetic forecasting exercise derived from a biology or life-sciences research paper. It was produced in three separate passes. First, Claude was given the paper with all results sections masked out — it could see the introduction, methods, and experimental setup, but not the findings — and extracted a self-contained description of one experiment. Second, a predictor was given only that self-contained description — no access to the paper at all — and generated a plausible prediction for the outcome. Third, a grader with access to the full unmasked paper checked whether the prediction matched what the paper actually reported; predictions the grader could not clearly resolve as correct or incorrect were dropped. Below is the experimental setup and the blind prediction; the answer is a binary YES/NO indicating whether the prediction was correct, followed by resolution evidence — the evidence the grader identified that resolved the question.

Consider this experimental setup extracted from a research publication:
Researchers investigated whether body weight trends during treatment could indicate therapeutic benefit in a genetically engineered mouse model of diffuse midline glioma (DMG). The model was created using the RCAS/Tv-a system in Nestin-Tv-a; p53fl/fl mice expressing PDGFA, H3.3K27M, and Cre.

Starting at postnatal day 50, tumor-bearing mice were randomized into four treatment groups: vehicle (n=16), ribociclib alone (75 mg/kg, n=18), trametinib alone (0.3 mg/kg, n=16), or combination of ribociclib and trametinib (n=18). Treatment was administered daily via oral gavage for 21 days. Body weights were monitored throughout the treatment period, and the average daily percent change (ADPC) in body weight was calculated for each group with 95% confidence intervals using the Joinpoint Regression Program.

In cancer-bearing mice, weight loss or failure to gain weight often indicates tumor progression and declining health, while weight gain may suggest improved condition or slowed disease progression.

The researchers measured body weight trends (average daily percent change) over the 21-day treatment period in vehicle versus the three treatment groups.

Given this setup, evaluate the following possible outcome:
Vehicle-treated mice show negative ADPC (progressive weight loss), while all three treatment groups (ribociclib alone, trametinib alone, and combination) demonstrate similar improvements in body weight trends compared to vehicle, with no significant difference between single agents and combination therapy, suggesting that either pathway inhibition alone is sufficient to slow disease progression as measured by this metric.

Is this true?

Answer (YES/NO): NO